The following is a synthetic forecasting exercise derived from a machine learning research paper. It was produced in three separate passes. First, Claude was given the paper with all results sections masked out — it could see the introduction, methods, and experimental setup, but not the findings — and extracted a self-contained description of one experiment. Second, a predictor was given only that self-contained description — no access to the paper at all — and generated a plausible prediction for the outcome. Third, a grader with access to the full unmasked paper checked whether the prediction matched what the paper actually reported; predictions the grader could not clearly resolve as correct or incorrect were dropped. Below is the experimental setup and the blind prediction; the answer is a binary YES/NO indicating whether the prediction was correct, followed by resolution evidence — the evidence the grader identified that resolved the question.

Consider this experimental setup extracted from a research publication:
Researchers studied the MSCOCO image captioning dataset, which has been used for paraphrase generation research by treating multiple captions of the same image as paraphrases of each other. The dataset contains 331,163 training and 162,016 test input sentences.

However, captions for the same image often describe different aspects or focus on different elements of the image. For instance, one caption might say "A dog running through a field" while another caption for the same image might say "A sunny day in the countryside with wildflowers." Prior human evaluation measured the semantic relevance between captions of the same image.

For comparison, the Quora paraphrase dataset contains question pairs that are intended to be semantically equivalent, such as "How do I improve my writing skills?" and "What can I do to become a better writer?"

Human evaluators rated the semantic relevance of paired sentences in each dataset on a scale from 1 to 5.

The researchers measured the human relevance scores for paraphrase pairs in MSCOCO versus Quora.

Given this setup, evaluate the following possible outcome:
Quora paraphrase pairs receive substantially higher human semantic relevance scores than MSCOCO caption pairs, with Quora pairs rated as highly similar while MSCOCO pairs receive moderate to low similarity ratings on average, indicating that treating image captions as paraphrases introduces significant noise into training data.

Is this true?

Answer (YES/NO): YES